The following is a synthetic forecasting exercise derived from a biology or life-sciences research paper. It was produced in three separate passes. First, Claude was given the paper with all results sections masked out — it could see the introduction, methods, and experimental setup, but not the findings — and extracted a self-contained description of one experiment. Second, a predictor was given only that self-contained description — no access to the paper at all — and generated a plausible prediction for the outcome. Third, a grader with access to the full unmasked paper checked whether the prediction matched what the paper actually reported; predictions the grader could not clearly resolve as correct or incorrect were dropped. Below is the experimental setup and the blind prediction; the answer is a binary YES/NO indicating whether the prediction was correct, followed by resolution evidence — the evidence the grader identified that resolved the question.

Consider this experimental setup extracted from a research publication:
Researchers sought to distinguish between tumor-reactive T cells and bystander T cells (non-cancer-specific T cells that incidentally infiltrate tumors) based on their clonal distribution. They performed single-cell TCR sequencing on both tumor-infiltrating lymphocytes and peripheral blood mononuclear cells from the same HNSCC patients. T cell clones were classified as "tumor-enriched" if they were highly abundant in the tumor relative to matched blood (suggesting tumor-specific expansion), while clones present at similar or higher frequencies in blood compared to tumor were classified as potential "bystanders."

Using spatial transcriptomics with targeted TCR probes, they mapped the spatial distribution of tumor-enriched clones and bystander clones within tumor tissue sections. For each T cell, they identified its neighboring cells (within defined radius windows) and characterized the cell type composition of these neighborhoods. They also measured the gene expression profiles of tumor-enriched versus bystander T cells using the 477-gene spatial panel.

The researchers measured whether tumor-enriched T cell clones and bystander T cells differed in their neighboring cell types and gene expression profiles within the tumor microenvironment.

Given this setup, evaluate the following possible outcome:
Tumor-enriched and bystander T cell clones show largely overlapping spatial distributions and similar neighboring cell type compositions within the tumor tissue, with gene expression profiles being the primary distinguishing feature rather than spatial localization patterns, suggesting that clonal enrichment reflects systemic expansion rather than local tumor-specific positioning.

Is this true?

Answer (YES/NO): NO